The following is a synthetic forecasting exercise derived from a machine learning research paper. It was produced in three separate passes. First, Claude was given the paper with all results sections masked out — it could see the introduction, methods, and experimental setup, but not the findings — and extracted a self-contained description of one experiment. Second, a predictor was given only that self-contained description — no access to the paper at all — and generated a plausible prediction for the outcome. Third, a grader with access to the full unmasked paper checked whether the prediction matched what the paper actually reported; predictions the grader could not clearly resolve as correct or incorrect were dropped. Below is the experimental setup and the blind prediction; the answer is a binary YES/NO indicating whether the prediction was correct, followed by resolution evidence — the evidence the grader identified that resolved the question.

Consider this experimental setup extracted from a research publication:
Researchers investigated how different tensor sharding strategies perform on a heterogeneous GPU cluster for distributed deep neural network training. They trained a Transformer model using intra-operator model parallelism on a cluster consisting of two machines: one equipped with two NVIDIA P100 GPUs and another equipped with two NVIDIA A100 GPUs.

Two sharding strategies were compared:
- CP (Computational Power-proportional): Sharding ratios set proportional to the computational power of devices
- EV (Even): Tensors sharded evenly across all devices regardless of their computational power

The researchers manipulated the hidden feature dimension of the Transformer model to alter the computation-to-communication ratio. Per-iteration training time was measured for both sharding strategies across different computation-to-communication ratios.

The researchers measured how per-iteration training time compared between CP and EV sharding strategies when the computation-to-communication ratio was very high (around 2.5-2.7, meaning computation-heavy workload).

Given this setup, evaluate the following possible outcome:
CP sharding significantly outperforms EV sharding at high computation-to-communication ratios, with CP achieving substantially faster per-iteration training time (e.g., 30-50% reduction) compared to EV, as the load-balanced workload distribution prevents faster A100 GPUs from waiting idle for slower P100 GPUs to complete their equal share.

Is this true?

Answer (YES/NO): NO